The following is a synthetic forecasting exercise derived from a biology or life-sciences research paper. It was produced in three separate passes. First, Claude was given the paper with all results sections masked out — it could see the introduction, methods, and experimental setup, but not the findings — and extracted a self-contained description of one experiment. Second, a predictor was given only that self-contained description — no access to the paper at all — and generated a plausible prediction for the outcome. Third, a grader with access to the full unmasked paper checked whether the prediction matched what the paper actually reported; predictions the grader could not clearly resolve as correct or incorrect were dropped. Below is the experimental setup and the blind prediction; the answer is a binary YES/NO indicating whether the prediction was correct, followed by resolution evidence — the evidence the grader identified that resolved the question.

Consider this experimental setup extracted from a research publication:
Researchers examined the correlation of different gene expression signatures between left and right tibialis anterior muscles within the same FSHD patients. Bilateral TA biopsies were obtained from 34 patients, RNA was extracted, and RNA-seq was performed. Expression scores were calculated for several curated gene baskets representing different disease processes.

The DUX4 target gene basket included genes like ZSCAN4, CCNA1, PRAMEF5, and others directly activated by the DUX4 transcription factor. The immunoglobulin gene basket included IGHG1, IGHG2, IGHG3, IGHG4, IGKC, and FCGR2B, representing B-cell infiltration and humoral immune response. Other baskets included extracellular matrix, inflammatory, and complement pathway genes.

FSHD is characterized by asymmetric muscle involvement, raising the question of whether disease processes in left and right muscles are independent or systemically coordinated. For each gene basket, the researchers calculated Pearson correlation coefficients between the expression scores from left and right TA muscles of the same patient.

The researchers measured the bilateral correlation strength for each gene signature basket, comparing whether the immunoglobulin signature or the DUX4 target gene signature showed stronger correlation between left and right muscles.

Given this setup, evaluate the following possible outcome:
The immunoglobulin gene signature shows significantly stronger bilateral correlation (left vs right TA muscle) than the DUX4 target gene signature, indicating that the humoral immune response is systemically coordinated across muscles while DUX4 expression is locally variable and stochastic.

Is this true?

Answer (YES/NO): YES